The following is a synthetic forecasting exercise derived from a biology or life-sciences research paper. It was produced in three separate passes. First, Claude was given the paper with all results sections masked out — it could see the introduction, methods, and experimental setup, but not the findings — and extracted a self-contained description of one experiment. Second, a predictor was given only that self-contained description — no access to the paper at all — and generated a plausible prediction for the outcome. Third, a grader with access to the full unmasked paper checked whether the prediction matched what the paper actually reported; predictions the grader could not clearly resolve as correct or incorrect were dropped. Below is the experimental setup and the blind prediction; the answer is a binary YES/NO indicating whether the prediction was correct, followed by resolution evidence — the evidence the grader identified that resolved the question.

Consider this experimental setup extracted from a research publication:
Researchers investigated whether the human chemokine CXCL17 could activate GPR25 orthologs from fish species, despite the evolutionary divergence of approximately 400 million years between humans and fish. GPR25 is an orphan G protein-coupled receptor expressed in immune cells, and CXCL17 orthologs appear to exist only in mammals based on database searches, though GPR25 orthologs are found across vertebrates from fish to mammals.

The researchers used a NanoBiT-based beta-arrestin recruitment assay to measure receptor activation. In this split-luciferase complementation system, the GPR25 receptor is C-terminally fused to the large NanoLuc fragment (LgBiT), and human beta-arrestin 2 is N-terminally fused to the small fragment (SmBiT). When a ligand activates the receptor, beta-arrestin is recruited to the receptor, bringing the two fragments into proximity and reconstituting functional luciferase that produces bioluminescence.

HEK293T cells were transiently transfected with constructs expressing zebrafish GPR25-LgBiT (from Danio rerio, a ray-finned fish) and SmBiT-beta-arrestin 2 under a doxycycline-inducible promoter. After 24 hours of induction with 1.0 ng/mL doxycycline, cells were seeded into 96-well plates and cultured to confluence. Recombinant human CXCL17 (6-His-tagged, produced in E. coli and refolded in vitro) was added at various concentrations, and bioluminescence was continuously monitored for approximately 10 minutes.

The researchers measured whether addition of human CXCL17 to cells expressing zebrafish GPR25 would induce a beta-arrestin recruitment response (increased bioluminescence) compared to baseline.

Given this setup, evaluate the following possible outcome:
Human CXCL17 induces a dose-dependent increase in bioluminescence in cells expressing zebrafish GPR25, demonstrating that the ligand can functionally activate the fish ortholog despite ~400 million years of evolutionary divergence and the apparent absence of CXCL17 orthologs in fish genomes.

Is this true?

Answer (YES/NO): YES